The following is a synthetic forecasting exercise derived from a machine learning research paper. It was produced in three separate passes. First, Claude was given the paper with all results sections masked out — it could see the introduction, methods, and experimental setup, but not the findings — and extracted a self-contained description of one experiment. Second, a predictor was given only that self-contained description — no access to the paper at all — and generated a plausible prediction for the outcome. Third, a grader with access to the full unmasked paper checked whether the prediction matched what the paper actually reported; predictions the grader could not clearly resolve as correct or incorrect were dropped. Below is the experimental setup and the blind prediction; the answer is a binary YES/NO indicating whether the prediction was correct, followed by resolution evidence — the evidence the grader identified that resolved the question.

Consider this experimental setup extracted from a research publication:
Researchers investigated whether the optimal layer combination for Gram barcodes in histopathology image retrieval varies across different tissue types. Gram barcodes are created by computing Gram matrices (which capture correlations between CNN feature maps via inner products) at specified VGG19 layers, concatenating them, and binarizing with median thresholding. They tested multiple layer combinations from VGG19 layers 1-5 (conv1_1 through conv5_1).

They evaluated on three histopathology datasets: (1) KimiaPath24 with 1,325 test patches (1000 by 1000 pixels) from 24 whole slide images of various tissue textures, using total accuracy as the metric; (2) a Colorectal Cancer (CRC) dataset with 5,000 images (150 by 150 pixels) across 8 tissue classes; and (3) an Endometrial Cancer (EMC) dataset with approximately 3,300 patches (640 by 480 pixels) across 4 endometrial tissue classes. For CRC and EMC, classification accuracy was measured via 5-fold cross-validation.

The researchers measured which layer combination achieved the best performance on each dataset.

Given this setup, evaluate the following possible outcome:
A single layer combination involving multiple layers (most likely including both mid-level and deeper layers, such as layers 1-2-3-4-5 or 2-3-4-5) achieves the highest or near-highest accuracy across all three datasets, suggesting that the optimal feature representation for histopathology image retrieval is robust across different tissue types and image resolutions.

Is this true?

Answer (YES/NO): NO